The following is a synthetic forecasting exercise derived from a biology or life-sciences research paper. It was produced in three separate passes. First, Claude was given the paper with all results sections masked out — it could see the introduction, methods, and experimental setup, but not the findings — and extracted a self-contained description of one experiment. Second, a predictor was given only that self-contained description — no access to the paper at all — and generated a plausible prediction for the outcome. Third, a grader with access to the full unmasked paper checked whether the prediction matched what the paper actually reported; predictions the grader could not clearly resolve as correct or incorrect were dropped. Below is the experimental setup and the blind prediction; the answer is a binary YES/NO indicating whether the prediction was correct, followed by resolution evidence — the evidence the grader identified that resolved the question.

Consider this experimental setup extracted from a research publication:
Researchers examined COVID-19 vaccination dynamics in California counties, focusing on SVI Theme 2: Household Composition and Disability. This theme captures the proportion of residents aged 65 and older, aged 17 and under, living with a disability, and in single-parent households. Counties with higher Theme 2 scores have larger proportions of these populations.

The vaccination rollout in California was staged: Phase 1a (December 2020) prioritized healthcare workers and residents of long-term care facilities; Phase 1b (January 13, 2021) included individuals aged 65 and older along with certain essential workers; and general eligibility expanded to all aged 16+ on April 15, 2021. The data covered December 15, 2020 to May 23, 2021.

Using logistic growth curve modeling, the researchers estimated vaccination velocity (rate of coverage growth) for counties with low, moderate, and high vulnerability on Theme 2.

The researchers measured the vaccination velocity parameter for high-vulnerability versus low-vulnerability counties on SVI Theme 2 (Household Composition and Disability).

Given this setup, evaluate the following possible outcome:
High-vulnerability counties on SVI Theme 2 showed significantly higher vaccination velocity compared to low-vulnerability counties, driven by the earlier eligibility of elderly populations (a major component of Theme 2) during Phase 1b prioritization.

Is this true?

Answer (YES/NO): NO